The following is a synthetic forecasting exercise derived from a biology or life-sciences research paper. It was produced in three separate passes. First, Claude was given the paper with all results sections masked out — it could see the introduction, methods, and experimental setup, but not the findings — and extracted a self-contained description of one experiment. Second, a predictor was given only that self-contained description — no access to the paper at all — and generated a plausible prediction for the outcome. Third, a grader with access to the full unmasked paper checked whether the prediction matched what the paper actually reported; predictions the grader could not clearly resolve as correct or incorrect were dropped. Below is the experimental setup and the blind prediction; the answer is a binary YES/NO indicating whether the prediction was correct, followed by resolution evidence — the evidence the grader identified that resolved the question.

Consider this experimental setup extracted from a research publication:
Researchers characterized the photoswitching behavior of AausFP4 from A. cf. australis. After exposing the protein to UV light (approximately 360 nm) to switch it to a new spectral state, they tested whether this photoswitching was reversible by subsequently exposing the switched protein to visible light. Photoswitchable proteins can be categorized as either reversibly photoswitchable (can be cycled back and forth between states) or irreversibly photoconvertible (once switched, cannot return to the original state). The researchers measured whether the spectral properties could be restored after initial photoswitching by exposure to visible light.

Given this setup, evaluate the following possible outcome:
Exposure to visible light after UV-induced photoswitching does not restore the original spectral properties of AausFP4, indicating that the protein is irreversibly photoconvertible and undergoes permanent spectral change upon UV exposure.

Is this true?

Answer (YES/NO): NO